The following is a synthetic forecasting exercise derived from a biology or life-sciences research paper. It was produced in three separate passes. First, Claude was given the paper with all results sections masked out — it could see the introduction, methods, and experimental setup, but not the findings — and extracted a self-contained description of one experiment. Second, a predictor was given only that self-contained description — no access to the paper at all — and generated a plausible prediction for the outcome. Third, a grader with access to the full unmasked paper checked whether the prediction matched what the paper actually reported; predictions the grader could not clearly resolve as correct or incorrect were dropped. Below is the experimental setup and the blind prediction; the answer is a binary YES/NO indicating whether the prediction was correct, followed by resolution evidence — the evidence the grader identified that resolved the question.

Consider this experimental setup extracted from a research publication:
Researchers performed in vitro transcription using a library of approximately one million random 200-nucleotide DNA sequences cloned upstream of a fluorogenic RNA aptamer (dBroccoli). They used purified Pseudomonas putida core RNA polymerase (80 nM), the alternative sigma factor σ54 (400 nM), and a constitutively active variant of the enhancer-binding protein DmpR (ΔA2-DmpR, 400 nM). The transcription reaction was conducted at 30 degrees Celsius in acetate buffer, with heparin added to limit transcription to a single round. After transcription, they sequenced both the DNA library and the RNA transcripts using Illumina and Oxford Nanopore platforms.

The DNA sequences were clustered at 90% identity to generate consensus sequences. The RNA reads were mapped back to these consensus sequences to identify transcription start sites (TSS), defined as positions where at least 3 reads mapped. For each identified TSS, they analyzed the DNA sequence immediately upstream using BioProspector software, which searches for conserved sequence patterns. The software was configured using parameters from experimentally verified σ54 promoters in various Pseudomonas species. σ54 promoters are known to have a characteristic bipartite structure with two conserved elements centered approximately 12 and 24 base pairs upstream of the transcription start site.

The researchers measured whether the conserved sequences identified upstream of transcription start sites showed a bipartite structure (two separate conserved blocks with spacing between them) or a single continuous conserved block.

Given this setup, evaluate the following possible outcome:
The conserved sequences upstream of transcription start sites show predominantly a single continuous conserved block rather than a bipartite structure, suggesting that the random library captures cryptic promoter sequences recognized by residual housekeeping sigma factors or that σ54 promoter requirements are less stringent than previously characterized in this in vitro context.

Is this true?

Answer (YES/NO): NO